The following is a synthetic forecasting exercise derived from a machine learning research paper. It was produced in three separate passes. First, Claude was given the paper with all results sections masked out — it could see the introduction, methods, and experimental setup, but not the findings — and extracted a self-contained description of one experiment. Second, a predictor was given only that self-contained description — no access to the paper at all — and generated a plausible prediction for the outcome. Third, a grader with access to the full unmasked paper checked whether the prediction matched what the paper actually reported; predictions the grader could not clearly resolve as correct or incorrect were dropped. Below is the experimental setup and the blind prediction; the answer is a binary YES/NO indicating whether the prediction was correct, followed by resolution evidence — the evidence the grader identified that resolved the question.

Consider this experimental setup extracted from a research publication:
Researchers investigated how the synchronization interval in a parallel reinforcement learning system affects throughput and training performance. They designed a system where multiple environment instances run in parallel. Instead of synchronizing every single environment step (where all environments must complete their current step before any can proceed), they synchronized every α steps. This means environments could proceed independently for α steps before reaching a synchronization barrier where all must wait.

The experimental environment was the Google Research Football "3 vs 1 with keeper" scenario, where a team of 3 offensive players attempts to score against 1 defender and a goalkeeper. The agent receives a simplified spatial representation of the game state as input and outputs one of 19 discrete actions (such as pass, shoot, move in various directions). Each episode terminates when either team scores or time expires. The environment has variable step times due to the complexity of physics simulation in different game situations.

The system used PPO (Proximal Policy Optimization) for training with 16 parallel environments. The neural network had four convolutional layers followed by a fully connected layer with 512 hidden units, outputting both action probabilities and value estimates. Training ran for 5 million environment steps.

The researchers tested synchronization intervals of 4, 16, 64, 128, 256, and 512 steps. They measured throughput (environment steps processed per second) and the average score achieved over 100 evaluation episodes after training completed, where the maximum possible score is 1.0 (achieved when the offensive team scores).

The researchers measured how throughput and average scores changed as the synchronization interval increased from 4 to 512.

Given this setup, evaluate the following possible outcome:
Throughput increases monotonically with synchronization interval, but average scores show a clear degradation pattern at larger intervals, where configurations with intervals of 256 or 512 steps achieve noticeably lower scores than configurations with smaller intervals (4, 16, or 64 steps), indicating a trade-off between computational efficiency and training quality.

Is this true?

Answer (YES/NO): NO